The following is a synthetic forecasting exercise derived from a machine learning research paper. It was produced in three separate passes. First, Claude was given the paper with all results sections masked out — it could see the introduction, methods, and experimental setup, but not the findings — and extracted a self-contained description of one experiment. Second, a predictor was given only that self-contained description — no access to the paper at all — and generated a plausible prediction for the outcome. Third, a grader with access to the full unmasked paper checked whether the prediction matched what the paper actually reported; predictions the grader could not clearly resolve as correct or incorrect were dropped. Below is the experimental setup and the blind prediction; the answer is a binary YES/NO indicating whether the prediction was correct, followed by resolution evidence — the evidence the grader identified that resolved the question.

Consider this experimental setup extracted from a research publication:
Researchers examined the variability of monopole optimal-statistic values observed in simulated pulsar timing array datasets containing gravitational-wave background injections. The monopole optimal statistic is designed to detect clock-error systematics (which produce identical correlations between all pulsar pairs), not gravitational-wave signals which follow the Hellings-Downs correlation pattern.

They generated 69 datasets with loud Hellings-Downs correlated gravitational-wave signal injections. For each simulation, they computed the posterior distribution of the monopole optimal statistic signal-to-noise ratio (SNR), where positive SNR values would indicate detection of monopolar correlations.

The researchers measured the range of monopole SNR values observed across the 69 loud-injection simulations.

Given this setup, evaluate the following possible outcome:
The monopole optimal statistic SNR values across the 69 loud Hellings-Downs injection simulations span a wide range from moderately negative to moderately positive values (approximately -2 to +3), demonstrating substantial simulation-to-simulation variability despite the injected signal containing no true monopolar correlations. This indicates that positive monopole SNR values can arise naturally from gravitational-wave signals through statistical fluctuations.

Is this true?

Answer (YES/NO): NO